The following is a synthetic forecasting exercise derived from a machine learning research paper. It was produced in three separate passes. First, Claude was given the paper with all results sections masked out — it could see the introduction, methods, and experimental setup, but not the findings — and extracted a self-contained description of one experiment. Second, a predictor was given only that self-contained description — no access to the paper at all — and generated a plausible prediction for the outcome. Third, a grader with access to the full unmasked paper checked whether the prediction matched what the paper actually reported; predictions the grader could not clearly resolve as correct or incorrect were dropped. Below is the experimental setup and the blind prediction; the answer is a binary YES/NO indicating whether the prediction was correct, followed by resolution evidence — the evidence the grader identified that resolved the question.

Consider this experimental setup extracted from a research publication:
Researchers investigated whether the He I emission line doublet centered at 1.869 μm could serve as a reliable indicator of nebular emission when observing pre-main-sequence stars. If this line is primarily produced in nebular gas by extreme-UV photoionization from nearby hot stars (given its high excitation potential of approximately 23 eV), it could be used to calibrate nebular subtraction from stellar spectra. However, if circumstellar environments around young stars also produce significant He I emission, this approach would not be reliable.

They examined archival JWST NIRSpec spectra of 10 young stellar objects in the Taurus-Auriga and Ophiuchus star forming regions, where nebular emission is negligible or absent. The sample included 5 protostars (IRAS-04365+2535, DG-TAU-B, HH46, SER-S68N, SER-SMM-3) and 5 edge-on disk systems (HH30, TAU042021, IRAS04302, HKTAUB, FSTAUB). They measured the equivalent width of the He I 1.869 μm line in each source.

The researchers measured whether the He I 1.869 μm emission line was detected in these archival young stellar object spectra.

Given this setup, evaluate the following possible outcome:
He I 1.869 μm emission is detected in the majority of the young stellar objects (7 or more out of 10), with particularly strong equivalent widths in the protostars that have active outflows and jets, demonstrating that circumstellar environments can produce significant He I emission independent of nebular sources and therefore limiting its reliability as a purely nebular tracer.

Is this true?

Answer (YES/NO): NO